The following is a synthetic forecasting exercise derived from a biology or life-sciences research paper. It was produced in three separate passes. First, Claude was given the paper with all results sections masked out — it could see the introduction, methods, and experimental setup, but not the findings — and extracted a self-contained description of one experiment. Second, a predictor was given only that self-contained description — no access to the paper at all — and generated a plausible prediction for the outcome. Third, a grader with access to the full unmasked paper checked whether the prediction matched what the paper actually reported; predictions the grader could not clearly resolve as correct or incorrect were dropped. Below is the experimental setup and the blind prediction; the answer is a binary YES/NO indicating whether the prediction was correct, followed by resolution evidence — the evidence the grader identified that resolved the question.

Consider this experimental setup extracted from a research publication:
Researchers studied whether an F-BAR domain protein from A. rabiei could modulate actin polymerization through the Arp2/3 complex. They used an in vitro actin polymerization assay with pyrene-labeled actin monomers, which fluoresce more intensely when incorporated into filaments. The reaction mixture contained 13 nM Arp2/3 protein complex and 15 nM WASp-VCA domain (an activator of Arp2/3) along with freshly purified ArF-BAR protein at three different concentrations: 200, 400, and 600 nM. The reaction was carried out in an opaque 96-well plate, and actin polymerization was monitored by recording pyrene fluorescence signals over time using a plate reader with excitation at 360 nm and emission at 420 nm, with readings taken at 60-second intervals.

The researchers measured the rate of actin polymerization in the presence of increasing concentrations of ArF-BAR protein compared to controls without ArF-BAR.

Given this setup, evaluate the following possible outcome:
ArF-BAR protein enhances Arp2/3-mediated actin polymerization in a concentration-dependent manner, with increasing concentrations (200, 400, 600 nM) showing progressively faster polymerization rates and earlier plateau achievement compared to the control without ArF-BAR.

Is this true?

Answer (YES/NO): YES